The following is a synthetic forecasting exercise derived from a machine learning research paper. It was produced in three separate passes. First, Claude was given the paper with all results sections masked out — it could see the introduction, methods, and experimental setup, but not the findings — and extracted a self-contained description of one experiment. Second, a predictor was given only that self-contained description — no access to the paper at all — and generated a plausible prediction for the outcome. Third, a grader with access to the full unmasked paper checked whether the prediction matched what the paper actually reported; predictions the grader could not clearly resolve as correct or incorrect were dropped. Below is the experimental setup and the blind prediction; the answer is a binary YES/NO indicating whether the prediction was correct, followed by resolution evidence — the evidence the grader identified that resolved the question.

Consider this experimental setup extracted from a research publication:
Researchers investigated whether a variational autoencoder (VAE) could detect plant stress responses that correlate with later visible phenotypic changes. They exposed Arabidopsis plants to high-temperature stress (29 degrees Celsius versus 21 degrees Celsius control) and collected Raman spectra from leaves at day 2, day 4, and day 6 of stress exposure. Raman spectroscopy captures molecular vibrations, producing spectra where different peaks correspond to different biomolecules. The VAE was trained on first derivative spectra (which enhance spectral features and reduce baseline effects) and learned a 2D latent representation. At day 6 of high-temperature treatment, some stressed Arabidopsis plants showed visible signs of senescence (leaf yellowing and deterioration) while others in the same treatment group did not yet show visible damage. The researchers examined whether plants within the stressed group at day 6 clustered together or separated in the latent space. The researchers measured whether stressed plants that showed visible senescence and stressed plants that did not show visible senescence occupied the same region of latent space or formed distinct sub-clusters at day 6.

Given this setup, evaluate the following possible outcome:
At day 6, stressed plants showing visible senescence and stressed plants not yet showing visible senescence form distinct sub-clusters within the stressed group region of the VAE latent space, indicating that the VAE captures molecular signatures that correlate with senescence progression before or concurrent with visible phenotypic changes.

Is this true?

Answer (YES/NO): YES